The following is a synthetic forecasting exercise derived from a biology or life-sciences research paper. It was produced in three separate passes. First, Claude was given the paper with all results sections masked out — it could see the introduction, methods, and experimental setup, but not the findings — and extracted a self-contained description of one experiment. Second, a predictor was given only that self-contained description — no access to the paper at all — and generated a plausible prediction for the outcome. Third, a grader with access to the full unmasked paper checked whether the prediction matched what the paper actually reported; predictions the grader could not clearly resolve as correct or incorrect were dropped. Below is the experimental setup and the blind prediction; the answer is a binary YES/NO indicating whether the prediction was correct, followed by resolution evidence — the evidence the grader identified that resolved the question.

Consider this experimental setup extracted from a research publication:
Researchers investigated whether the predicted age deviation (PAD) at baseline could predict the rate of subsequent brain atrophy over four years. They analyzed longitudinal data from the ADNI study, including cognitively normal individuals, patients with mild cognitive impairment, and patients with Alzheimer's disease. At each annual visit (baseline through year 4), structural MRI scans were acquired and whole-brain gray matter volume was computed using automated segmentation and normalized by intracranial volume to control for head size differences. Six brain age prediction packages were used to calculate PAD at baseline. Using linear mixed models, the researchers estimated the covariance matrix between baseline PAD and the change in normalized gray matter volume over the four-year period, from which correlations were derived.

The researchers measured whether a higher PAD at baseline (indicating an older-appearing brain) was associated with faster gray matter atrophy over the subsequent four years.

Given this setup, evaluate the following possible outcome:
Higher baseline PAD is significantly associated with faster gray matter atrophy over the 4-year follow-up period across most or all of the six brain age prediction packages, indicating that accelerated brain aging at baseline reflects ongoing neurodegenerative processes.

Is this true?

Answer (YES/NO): NO